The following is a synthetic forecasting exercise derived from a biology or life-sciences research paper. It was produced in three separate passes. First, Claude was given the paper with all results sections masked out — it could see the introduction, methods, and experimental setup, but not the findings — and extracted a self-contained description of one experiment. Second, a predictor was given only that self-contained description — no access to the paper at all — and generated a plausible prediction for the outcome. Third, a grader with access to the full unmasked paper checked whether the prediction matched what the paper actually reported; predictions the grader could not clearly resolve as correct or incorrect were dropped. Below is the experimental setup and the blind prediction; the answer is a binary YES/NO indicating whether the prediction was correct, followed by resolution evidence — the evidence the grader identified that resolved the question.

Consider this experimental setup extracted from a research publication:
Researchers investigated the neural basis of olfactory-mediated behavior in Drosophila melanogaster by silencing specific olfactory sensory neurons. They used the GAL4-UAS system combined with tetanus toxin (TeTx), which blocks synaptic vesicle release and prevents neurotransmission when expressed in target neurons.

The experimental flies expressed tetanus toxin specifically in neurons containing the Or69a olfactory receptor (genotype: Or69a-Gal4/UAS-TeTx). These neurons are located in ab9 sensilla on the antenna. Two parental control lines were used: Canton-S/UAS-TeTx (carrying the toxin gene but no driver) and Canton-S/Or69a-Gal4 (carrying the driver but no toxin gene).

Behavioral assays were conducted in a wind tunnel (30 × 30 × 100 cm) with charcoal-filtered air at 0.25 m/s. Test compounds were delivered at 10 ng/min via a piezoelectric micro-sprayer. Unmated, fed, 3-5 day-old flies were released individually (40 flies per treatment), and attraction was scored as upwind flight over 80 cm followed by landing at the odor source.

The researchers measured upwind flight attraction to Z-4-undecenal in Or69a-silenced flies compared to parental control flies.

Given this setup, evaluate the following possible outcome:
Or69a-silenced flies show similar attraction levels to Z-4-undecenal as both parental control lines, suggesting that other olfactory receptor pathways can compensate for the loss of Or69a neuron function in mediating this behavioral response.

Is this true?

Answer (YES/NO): NO